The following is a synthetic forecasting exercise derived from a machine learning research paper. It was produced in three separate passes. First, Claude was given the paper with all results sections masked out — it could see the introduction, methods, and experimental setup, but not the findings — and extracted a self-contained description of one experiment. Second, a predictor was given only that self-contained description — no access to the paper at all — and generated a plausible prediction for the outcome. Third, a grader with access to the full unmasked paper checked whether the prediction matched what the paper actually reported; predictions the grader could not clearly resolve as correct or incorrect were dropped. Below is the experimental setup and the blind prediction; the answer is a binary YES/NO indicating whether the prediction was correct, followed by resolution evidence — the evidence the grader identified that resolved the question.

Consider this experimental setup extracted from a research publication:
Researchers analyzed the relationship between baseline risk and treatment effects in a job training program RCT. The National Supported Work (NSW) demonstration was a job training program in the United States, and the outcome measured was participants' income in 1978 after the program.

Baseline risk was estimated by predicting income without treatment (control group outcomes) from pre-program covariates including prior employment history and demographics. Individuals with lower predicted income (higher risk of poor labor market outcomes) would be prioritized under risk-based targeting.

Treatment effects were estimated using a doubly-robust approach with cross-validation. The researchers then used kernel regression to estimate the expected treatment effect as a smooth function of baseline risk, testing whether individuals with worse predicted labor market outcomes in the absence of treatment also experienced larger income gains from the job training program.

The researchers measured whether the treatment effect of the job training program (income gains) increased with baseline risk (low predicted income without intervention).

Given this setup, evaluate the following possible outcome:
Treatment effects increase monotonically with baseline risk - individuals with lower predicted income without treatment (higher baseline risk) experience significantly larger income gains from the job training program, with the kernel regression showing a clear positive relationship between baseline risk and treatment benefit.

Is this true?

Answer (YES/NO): NO